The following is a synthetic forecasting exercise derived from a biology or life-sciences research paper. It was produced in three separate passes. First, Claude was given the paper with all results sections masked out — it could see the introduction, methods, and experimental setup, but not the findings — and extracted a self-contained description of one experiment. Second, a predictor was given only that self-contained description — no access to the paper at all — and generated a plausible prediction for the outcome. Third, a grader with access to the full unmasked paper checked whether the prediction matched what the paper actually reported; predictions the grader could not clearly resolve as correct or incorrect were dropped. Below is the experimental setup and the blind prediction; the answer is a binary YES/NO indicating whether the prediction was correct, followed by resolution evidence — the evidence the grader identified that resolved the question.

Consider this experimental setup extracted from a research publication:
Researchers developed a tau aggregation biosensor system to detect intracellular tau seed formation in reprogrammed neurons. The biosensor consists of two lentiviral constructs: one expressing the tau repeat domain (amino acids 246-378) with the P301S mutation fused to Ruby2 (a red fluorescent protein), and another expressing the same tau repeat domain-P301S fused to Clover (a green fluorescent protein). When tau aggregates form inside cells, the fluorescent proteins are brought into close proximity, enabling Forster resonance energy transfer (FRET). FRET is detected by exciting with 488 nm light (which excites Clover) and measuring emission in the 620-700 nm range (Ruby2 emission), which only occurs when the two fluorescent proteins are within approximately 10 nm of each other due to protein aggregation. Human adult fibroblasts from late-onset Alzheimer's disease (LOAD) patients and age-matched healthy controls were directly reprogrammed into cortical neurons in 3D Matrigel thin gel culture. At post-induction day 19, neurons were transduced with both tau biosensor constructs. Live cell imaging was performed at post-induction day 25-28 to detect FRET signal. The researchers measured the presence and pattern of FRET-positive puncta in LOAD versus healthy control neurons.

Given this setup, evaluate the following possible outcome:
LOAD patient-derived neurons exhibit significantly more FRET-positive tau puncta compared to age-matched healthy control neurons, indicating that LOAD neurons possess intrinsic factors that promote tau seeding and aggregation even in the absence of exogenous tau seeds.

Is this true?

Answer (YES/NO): YES